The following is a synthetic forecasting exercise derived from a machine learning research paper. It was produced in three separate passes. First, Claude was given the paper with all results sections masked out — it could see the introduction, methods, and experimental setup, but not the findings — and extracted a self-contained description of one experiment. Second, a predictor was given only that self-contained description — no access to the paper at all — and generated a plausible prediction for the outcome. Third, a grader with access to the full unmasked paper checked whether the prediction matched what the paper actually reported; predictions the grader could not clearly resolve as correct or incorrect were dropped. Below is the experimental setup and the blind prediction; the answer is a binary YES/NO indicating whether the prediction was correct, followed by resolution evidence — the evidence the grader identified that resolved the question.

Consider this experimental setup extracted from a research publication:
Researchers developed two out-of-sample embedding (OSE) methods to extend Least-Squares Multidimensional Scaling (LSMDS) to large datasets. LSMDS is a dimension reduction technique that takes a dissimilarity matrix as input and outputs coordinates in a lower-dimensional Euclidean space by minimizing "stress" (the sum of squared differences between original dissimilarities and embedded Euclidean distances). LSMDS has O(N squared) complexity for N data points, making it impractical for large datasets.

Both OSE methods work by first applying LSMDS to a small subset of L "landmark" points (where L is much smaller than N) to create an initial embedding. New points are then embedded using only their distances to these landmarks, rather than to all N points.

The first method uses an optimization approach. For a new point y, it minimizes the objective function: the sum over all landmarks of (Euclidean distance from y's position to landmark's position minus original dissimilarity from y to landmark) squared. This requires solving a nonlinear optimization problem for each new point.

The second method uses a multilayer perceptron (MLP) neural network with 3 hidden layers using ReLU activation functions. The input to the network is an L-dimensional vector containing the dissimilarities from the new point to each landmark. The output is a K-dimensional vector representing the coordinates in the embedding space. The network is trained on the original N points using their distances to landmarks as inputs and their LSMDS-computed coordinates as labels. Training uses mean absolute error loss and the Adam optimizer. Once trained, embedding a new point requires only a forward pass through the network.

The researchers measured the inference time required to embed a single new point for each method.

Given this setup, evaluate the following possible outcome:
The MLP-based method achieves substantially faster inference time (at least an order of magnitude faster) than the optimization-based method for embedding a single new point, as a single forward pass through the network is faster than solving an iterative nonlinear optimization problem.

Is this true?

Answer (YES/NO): YES